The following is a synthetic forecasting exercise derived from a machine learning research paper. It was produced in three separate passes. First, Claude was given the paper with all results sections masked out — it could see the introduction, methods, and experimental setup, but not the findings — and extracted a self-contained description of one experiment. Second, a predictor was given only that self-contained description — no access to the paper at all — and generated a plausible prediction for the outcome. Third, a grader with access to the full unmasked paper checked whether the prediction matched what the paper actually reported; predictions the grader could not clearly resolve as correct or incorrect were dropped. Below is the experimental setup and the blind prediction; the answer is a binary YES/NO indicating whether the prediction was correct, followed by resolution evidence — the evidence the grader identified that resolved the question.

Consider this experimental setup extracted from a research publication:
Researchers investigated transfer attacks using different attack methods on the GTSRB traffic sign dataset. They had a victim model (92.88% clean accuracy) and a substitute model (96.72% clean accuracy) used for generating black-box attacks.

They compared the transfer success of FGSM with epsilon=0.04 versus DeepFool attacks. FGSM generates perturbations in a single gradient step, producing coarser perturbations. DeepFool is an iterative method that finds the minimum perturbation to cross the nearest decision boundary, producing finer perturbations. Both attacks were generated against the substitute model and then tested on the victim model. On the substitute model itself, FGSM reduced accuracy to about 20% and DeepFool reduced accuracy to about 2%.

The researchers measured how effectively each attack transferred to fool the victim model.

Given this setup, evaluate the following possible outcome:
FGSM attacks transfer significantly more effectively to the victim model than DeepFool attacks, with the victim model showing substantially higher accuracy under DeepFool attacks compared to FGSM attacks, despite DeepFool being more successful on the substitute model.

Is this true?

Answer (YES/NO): YES